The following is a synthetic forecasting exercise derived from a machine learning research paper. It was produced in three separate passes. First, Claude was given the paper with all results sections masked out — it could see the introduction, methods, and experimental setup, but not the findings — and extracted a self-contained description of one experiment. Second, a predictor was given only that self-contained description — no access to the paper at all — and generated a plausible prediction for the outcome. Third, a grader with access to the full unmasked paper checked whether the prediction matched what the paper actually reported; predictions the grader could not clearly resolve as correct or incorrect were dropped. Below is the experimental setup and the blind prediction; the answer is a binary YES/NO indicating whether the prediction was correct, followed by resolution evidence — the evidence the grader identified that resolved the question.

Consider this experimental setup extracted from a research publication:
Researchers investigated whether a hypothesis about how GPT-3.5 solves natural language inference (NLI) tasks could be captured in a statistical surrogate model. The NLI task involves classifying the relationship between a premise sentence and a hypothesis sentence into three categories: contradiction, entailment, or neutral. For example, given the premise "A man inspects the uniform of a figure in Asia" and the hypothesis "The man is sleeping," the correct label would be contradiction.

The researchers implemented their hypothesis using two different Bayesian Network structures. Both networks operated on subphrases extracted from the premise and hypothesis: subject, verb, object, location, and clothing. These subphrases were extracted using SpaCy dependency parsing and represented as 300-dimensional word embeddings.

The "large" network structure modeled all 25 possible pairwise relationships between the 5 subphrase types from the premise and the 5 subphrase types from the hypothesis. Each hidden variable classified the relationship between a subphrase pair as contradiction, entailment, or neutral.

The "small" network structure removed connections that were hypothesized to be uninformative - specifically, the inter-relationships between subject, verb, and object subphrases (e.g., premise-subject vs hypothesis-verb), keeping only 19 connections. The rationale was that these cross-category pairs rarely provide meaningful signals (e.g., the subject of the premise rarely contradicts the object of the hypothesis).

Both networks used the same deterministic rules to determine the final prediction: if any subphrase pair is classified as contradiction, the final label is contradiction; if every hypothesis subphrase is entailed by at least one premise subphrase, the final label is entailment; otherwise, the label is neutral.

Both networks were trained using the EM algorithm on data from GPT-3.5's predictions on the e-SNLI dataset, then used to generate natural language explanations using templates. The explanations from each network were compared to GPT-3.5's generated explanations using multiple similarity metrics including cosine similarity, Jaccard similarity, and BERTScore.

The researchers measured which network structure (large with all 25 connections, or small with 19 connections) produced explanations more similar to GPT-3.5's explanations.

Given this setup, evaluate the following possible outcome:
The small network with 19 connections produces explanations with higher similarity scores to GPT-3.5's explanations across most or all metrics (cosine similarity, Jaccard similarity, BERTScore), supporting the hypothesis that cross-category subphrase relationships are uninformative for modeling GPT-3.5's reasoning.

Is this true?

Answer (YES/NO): YES